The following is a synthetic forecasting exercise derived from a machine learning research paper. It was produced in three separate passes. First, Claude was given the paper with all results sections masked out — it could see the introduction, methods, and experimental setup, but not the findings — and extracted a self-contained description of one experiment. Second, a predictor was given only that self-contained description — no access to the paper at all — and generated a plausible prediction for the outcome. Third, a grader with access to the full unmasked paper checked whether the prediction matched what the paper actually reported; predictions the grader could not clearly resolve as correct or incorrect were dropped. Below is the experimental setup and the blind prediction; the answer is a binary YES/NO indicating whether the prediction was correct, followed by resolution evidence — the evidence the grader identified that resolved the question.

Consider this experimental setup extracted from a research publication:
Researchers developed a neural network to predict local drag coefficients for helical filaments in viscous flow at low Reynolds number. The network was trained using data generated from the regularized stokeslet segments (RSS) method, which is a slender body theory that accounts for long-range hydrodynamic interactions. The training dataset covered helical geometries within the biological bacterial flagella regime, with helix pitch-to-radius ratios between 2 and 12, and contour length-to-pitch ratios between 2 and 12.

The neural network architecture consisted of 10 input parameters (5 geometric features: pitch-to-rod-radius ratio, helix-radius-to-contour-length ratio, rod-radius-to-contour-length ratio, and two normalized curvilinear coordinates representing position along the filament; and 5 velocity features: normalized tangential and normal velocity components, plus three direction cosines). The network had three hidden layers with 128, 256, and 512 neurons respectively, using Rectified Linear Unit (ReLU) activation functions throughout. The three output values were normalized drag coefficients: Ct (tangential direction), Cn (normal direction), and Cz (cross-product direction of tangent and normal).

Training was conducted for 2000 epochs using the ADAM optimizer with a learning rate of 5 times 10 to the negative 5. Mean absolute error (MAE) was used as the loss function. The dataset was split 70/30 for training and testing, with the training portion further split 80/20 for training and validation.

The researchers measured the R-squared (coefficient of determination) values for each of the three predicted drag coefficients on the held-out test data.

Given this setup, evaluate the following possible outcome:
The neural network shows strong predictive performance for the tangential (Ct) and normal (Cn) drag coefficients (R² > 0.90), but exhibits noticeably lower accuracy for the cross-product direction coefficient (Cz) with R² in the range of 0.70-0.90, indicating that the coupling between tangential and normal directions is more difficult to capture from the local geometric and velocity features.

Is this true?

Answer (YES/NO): NO